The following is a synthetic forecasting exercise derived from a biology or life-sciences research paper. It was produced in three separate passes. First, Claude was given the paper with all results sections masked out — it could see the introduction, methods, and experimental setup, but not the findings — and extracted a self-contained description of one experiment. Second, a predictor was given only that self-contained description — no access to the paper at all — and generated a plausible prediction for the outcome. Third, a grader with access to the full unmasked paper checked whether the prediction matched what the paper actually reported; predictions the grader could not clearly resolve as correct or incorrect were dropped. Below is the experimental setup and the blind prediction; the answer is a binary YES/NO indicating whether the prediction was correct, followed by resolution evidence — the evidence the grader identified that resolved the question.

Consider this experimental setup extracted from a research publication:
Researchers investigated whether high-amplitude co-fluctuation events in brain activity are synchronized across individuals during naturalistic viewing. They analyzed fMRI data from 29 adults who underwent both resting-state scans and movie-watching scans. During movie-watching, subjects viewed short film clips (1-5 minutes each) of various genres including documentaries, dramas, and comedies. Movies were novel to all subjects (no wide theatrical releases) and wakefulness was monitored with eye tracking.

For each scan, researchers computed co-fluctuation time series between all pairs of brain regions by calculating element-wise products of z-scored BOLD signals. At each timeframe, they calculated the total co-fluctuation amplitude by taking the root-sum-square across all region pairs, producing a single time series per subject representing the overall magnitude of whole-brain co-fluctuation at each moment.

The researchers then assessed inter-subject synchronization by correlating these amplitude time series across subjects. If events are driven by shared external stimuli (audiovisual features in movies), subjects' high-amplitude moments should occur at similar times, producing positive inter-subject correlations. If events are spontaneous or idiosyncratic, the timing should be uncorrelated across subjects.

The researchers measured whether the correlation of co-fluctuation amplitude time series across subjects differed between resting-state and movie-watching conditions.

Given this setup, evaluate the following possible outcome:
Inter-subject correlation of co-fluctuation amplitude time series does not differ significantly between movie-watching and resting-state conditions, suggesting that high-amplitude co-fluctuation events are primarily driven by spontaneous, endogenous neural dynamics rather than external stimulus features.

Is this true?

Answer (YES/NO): NO